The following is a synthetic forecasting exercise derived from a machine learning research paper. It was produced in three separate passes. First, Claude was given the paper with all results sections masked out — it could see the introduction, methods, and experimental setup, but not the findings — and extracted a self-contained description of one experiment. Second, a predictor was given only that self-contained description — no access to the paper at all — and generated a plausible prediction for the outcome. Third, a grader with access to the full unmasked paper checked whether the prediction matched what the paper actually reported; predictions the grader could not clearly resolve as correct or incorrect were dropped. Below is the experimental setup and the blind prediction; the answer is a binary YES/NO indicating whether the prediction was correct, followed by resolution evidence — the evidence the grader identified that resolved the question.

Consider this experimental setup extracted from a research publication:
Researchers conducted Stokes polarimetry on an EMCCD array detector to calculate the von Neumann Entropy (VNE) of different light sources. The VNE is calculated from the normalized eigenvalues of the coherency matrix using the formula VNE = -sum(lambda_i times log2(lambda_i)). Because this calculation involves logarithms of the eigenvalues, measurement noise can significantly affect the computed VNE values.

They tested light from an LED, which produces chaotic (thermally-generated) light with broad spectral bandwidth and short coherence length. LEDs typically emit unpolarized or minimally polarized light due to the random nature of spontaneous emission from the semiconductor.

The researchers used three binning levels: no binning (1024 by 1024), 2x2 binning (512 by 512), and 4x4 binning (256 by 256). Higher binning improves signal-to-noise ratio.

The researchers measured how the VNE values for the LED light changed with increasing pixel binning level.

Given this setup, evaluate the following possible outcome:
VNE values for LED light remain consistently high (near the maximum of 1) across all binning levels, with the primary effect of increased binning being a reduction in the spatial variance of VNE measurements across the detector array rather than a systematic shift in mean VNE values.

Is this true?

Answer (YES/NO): NO